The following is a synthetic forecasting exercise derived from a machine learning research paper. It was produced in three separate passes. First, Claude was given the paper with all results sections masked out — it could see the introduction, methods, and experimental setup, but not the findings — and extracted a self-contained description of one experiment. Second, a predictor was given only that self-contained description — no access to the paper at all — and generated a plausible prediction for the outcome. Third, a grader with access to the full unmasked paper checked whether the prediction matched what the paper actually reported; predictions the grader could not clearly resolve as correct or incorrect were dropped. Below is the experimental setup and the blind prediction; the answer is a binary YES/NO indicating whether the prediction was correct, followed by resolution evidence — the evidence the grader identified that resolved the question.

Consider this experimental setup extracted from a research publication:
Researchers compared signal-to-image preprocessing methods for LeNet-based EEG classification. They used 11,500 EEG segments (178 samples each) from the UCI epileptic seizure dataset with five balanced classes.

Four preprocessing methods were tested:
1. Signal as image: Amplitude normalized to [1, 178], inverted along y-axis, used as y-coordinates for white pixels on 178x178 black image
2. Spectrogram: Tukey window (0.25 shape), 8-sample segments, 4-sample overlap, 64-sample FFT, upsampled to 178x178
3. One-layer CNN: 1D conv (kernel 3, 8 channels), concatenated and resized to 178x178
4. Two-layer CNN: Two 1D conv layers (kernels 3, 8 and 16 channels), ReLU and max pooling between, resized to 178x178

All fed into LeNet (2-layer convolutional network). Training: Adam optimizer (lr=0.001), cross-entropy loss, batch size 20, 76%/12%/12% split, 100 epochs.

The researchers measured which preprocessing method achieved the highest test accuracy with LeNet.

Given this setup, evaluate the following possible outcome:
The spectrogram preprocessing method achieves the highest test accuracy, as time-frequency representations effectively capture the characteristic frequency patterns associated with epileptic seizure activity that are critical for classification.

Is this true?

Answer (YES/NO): NO